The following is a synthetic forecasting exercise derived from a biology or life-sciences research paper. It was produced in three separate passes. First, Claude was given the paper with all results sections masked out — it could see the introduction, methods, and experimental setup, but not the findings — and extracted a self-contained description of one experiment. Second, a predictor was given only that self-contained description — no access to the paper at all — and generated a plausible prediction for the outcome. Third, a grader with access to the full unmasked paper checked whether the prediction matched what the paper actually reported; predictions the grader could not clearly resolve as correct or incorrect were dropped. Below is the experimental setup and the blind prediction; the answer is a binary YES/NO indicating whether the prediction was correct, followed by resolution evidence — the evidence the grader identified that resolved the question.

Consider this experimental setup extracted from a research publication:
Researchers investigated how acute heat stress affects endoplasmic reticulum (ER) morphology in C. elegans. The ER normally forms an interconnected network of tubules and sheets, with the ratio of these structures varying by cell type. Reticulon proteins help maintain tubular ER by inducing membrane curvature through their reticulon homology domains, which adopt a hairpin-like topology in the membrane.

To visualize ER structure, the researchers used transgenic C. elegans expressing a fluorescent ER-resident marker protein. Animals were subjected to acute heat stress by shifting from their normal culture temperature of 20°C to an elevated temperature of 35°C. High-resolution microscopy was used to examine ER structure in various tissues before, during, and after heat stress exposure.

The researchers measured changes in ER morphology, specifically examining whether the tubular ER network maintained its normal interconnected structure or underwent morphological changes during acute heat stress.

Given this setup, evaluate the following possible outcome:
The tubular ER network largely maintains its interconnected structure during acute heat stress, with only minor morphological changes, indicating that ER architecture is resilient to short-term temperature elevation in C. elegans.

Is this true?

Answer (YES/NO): NO